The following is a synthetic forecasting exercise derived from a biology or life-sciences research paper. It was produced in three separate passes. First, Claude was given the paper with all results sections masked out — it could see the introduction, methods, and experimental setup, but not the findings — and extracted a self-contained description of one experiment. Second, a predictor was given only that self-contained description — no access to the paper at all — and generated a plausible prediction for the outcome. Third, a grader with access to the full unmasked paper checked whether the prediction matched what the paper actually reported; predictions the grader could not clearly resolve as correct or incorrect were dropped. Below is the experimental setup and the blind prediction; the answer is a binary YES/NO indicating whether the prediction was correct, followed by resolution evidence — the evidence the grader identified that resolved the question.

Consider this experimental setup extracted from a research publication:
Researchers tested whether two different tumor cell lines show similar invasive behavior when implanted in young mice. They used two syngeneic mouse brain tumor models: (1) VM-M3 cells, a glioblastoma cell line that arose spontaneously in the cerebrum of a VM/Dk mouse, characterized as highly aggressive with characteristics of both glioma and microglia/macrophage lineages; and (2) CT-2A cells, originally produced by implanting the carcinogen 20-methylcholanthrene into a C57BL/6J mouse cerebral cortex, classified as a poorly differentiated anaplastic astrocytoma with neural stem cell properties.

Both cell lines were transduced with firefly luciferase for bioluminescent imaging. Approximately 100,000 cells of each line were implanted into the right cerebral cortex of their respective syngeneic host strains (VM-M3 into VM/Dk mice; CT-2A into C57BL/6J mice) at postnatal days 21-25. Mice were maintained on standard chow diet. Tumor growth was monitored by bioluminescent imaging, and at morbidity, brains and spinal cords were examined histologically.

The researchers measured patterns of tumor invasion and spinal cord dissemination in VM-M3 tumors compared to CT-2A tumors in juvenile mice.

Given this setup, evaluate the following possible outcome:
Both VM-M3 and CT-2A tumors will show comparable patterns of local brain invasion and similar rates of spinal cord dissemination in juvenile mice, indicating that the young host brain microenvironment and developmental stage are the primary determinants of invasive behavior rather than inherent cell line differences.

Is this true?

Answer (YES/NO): NO